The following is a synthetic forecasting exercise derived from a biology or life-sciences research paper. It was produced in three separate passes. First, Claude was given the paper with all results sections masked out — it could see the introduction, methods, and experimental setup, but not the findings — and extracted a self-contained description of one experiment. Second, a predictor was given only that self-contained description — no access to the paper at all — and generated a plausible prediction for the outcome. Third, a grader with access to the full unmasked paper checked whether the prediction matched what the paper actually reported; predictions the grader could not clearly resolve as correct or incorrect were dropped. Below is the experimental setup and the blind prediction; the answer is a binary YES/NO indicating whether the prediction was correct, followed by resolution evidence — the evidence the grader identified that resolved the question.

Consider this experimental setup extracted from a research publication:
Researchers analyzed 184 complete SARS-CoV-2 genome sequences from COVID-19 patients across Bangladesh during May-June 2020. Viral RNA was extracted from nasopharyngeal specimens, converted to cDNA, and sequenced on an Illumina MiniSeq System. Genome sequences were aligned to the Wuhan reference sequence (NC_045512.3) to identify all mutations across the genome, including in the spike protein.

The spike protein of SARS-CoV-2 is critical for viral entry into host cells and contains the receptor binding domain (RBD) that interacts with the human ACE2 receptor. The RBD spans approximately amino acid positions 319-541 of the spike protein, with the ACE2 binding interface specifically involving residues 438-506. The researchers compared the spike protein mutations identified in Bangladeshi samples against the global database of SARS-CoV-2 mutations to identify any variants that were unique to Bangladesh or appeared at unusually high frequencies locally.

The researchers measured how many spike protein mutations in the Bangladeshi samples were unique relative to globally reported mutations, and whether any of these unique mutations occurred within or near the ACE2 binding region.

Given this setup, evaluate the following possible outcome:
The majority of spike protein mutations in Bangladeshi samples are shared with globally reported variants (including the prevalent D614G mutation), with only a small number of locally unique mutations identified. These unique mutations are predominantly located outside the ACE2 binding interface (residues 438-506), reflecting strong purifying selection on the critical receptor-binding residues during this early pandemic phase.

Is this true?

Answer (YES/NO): YES